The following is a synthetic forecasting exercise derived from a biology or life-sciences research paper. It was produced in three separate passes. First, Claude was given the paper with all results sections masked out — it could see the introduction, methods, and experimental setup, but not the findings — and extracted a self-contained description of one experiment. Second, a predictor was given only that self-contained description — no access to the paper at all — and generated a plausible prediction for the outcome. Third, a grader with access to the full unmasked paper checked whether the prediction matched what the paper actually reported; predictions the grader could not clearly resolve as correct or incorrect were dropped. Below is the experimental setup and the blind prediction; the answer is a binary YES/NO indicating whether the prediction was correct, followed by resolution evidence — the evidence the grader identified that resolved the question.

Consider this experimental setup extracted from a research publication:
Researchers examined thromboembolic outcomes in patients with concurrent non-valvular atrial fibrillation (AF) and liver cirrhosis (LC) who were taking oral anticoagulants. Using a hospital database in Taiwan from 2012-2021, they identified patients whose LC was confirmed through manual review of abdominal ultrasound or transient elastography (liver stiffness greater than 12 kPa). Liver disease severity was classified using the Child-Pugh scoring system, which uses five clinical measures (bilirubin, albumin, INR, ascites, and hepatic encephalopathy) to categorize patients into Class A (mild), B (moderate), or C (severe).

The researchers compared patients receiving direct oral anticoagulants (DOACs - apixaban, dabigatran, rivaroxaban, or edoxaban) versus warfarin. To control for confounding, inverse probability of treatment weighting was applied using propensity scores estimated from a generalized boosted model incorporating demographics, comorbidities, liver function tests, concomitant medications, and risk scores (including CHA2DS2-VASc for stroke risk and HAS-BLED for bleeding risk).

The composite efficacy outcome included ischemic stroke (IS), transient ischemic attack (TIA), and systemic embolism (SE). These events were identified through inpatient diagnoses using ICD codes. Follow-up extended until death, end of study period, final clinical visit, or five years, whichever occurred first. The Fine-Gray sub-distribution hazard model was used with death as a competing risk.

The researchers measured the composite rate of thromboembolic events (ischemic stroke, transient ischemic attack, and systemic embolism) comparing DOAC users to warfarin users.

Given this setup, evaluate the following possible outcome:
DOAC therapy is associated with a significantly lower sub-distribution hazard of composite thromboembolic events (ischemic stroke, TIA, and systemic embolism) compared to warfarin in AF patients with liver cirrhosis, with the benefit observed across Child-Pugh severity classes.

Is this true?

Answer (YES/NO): NO